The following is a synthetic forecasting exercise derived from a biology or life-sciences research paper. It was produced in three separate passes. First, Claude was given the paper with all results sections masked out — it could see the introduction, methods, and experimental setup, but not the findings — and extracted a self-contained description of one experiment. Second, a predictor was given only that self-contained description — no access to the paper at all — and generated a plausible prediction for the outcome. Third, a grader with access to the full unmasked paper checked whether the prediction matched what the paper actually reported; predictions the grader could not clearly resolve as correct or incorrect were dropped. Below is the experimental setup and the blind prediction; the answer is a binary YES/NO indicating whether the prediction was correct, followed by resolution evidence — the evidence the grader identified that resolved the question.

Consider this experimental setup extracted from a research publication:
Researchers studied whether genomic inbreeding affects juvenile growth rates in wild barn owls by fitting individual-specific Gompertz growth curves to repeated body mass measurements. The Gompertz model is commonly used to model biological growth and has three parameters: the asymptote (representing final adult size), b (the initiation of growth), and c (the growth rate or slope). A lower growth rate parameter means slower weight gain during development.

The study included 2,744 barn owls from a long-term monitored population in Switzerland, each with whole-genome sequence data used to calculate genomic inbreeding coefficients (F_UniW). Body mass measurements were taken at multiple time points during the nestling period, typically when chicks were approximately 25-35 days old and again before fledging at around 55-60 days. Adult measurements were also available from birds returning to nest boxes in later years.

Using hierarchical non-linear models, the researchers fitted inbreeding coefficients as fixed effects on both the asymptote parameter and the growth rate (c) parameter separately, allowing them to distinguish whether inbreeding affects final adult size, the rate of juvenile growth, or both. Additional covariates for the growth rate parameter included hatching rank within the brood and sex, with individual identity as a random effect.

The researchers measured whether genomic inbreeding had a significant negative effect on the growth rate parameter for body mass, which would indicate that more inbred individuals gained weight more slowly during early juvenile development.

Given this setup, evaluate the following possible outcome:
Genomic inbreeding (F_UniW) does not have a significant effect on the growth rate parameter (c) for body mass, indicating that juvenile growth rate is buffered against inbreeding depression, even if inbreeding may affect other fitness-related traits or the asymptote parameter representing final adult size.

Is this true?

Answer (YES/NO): NO